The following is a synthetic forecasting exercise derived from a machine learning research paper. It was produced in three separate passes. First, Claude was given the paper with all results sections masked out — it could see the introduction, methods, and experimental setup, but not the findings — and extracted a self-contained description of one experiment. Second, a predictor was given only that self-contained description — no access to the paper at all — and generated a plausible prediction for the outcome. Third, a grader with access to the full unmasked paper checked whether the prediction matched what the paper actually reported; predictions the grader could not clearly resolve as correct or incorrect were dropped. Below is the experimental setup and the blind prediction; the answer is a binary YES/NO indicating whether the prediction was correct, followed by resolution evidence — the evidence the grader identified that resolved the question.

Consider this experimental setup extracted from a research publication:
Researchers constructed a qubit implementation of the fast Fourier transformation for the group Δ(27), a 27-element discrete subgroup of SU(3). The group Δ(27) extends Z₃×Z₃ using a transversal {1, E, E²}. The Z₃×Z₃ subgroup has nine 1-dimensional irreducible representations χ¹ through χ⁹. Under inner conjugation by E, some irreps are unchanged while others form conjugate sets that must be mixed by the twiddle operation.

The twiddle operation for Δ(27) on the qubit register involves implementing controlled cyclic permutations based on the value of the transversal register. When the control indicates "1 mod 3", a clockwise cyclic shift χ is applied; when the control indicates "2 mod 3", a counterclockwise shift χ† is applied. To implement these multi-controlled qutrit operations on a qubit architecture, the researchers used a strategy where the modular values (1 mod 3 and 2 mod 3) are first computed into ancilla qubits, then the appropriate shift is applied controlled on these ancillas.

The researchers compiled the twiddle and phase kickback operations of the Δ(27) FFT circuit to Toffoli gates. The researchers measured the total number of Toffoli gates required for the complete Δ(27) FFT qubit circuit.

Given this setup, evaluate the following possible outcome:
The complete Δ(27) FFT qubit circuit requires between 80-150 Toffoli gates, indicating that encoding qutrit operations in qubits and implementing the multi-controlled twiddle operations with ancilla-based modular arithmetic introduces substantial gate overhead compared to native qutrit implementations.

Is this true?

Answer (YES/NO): NO